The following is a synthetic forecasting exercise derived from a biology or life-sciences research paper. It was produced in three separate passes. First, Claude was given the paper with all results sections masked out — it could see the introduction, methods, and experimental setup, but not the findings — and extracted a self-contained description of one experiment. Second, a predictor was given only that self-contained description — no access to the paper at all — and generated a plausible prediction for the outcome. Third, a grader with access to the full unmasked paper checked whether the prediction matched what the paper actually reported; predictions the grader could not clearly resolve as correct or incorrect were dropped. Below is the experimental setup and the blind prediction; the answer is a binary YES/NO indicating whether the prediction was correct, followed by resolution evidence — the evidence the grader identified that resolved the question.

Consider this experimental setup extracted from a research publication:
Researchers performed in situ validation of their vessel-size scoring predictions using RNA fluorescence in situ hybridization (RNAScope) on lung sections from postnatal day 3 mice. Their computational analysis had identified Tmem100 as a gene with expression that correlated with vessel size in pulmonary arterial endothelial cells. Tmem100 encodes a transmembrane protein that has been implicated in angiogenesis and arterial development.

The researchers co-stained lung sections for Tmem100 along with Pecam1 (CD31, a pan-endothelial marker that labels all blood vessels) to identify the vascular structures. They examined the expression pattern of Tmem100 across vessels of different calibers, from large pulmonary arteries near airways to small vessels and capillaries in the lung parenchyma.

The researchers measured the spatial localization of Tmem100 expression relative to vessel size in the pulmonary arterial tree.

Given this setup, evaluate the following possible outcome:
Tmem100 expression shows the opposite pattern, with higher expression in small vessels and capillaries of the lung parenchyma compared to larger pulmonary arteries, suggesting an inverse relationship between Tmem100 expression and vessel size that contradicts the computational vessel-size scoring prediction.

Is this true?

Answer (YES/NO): NO